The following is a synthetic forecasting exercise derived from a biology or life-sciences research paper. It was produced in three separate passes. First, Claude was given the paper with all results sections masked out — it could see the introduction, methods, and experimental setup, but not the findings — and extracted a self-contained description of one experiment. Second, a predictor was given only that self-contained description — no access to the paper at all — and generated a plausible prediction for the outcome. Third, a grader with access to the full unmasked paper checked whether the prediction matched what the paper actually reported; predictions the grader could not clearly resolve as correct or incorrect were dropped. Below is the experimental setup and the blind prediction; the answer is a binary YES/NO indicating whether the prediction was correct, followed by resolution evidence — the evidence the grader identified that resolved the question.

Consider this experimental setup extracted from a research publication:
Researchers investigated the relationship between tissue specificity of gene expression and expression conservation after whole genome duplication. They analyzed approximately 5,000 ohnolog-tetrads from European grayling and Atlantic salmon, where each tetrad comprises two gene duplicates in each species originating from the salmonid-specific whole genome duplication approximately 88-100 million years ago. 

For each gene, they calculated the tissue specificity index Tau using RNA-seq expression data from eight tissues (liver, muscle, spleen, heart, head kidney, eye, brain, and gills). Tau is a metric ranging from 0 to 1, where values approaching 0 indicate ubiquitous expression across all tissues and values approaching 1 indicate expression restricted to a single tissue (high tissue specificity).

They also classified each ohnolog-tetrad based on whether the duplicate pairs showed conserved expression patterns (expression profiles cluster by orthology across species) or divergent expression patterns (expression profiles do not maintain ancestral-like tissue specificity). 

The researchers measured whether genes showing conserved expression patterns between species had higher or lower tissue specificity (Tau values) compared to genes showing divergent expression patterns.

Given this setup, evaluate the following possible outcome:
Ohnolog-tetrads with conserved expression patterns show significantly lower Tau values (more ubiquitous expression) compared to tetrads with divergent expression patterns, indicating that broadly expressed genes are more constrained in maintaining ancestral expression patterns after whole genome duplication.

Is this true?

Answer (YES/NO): NO